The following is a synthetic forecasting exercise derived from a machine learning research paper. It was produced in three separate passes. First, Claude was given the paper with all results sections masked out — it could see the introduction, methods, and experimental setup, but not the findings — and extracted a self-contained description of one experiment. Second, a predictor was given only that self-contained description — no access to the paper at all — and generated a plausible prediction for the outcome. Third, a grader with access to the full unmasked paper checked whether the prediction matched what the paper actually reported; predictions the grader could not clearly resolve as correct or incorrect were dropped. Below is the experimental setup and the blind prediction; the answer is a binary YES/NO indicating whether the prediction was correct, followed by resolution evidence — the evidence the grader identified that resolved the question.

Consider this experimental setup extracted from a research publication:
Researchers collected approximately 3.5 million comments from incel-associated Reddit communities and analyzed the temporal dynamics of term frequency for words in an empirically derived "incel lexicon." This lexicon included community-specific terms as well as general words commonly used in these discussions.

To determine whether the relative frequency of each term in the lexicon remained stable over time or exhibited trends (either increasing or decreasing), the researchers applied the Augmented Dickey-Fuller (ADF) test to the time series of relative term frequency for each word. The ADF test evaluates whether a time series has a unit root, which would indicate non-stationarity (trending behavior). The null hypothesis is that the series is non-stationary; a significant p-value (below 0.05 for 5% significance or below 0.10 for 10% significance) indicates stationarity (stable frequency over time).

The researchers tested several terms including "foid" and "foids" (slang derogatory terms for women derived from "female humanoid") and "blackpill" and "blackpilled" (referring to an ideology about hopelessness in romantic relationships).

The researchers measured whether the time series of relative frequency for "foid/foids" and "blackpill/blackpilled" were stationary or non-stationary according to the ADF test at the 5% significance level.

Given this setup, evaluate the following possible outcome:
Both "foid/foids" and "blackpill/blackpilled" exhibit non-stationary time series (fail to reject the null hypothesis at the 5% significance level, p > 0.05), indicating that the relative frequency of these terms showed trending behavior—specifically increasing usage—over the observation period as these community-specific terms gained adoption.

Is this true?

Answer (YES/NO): YES